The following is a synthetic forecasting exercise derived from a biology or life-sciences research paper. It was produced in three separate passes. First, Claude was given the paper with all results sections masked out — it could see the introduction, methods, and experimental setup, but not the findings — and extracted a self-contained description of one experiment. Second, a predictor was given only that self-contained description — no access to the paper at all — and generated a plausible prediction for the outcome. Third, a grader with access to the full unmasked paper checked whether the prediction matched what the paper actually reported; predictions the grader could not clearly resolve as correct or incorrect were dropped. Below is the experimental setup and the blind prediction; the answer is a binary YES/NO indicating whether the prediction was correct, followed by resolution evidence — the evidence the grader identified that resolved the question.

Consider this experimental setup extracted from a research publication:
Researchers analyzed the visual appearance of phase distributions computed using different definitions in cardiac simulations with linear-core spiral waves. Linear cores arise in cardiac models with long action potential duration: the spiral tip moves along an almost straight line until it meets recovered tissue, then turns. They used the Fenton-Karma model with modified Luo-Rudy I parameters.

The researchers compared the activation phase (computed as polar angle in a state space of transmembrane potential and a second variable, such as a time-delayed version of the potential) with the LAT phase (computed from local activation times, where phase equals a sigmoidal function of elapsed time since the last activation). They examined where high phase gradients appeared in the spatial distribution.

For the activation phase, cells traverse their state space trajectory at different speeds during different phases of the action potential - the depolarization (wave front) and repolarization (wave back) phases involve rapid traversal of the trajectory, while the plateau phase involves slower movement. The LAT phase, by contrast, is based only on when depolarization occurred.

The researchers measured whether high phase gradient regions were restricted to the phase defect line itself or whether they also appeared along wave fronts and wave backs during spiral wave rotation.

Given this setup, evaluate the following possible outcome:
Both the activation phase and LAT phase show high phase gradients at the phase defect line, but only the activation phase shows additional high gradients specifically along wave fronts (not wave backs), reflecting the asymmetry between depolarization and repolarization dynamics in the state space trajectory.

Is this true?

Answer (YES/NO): NO